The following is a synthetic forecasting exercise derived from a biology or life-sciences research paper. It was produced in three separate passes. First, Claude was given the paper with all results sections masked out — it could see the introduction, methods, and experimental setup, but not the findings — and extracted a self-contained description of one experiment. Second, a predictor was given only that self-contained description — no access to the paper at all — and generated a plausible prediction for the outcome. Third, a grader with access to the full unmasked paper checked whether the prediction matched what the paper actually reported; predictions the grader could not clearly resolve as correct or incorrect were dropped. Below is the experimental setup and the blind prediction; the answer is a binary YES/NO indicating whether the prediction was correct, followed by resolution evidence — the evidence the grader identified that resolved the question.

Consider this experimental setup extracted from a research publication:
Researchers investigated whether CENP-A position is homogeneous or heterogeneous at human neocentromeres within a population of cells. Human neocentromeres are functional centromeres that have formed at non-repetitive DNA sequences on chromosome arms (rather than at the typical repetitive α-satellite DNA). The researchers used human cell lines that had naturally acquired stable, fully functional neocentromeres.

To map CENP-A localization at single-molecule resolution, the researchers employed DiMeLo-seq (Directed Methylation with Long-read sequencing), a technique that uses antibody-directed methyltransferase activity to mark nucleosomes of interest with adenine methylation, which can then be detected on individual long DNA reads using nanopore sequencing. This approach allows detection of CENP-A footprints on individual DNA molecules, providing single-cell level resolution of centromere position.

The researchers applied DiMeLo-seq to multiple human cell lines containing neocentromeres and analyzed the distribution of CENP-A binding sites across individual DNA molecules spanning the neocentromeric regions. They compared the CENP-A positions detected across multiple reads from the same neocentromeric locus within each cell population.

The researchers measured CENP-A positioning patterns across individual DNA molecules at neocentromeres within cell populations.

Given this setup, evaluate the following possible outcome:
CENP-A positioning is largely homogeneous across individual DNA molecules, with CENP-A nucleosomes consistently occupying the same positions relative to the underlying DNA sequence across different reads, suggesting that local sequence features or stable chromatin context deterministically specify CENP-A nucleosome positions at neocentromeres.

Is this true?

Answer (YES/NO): NO